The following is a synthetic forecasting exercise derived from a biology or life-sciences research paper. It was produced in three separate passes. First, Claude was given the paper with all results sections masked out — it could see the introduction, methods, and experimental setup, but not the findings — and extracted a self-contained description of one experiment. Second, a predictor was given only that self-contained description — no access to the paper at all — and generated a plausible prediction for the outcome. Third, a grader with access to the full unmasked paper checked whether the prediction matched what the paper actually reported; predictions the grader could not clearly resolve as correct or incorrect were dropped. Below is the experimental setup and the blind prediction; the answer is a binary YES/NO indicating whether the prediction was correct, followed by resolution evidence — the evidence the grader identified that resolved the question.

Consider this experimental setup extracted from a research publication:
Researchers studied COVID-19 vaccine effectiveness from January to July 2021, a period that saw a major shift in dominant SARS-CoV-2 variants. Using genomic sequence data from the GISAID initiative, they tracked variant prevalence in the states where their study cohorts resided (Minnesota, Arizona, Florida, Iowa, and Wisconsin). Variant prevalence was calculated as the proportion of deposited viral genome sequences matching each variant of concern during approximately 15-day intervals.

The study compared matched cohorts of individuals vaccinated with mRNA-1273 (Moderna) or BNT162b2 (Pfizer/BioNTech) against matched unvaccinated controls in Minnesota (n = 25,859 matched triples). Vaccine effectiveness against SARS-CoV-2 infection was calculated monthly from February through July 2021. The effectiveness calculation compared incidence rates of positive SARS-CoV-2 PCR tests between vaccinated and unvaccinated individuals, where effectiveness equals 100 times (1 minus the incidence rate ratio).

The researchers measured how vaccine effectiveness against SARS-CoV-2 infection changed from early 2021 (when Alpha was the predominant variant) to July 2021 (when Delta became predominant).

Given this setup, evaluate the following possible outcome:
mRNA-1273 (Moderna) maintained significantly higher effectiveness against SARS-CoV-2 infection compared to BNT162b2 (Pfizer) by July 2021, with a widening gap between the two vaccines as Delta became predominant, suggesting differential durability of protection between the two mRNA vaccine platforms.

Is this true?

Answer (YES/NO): YES